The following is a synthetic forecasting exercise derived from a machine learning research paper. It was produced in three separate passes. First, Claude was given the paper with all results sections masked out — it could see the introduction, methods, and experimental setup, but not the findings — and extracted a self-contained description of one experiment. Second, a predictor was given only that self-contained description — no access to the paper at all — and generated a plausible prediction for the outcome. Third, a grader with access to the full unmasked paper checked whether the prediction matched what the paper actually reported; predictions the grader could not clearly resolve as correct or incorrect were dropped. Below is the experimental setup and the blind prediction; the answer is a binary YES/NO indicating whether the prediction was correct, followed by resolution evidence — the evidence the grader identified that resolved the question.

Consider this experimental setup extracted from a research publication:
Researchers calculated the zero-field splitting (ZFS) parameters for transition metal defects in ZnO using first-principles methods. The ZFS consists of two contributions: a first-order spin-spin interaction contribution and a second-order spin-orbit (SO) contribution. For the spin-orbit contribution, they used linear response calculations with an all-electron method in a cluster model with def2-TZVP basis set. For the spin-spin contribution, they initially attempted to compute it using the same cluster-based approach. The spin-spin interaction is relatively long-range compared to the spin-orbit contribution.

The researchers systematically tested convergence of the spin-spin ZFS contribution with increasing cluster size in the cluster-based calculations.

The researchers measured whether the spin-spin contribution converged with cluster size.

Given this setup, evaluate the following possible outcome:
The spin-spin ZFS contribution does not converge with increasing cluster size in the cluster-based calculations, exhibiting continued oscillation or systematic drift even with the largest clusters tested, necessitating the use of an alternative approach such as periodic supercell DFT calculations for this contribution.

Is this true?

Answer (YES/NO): YES